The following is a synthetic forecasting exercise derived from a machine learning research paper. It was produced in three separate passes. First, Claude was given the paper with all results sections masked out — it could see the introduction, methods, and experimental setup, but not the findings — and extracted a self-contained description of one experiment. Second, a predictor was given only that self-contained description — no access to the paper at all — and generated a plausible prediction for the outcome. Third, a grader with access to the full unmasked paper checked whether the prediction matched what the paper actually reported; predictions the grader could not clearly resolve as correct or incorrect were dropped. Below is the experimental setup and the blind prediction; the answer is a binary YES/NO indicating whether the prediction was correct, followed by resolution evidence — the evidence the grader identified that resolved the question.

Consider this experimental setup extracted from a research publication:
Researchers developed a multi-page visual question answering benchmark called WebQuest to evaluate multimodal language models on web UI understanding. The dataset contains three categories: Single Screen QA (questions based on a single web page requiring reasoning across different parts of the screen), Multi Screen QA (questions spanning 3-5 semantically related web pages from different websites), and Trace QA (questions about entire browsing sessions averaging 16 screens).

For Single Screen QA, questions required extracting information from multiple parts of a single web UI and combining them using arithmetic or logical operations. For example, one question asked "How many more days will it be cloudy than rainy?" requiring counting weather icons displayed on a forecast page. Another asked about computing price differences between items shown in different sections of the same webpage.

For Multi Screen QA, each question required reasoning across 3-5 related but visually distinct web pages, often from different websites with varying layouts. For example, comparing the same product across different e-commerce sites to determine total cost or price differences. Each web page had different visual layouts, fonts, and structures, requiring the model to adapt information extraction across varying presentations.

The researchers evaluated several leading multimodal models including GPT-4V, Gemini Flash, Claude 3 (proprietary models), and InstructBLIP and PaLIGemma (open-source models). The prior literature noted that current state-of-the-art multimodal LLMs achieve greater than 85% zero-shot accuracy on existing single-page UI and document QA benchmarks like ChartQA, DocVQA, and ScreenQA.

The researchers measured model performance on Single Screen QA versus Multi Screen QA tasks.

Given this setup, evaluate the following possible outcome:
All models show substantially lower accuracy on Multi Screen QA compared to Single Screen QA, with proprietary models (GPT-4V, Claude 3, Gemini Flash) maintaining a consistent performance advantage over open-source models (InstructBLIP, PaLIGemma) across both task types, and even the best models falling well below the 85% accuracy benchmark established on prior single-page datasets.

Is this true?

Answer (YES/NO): YES